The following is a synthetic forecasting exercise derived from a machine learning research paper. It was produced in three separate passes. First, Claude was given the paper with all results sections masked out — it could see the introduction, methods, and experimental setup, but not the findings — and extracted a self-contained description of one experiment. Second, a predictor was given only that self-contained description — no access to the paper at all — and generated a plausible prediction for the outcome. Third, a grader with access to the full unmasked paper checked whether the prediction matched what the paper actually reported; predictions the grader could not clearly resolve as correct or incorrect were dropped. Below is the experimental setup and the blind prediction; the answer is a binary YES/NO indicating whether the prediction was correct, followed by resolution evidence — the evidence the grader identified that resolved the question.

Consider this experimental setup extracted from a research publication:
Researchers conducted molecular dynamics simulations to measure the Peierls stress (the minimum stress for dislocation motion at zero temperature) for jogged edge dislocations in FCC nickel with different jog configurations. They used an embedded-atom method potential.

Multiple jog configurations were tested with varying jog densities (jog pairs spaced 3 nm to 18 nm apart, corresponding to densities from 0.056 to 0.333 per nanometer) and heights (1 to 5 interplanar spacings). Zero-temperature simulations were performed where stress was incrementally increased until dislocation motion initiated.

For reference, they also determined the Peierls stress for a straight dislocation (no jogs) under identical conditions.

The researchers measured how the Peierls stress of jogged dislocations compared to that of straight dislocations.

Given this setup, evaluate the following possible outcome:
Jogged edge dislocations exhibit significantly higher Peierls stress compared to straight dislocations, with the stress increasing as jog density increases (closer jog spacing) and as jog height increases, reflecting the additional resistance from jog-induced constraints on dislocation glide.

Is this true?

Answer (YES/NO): YES